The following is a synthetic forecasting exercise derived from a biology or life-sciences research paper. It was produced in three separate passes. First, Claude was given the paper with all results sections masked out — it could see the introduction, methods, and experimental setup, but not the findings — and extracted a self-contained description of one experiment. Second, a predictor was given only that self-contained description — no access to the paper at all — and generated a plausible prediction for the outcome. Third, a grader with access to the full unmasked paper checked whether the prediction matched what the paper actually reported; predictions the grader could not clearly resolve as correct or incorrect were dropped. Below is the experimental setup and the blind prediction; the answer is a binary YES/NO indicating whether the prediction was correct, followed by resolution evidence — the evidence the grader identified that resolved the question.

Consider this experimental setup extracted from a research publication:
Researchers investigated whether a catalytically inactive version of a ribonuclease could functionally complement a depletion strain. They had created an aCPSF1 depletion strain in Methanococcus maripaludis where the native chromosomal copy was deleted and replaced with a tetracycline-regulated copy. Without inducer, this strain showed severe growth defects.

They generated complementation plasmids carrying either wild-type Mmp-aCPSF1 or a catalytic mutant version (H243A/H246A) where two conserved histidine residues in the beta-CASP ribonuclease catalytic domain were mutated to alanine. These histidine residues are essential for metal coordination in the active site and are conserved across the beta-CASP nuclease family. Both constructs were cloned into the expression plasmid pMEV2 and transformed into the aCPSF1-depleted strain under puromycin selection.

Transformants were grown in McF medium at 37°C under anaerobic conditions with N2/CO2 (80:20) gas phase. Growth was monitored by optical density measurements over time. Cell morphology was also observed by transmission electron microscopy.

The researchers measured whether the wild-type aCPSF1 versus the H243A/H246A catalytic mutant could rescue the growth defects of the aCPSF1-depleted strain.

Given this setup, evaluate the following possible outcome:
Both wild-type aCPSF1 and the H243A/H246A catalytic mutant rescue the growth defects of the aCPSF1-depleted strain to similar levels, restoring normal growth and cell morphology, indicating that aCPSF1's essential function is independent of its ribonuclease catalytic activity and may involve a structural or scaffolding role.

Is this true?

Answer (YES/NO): NO